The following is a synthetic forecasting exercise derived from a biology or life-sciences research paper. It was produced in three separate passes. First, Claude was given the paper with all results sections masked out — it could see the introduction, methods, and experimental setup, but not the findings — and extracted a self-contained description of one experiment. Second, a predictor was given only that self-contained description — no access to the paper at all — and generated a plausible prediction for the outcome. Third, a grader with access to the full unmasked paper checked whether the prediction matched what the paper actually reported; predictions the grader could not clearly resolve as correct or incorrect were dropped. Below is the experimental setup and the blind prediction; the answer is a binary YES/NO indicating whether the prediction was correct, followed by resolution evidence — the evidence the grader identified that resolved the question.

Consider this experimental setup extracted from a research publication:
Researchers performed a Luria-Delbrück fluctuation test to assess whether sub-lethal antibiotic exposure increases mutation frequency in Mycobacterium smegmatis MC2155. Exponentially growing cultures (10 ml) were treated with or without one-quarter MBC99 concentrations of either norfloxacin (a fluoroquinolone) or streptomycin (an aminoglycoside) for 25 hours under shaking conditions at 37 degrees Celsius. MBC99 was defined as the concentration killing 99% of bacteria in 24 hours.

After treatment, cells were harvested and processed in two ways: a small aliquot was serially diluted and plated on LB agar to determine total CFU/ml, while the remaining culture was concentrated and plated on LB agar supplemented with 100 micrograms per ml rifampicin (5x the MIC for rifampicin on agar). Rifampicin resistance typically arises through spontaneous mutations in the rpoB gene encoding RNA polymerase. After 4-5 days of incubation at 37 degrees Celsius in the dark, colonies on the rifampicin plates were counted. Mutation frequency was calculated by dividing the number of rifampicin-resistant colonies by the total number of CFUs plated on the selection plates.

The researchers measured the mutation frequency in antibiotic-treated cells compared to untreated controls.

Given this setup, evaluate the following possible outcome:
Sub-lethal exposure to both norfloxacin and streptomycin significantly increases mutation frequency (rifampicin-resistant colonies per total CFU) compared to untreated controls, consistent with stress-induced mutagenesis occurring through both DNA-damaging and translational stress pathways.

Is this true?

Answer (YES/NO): NO